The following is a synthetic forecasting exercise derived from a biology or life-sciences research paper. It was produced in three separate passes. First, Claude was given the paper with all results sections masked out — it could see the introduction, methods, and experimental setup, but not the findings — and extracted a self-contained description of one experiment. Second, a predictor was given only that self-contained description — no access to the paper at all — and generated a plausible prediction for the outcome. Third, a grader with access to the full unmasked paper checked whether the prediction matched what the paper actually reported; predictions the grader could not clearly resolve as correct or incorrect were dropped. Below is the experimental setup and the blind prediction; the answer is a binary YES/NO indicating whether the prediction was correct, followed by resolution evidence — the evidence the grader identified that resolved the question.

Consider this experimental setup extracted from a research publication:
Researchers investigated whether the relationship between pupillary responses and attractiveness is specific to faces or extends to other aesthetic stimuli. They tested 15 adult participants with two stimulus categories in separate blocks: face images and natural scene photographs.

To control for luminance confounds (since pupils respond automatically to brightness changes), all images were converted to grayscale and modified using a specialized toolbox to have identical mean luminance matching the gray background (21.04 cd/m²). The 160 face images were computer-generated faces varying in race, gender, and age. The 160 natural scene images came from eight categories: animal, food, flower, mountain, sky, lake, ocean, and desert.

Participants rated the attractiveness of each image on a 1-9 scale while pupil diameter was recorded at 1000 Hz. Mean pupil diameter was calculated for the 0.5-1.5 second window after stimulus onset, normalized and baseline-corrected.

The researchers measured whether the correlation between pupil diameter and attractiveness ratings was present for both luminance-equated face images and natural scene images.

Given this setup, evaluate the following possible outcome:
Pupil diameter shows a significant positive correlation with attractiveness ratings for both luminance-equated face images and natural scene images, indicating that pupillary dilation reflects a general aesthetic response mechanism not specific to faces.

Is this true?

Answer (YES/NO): NO